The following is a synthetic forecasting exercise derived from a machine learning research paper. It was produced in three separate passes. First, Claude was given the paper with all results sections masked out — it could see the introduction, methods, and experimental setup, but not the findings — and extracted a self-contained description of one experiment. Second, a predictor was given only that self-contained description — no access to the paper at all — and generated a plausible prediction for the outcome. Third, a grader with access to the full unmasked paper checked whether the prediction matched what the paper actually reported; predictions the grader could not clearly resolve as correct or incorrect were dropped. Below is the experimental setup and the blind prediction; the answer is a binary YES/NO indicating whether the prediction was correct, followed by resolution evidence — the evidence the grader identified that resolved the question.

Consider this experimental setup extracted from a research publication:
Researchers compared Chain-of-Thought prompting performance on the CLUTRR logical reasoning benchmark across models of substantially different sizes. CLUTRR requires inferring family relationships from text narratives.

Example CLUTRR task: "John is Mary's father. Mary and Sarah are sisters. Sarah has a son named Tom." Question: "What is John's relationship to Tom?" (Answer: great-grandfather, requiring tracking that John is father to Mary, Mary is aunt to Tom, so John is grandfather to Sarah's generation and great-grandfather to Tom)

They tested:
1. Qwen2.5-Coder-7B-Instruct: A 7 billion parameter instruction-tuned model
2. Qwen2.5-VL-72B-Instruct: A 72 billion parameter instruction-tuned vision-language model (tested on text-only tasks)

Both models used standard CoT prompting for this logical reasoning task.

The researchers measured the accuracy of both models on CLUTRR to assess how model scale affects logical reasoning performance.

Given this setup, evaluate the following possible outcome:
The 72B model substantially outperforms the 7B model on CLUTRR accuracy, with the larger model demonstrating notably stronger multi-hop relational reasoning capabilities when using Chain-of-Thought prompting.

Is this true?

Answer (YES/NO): YES